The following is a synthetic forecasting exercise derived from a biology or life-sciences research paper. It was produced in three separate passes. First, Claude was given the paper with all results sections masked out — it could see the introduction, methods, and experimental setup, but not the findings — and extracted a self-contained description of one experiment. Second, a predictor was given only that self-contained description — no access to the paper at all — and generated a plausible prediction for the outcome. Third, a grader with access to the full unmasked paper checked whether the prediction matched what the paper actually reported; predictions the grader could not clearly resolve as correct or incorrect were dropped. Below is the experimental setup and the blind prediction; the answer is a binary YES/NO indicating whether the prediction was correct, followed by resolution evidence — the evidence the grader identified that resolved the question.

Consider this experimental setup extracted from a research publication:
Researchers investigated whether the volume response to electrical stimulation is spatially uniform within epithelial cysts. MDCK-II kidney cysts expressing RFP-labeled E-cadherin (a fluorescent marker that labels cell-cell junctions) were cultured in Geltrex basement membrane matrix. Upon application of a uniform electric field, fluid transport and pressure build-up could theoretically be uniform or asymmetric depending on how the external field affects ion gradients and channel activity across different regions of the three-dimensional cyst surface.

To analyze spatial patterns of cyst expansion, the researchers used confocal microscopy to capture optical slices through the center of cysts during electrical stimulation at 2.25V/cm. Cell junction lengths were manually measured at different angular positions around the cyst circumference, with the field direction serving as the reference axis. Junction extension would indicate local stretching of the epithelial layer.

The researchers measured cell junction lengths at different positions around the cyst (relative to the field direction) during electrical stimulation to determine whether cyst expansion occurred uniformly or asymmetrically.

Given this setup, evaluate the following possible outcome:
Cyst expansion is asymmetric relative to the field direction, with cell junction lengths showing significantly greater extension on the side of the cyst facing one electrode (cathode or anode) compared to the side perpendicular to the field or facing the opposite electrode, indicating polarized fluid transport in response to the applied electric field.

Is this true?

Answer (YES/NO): YES